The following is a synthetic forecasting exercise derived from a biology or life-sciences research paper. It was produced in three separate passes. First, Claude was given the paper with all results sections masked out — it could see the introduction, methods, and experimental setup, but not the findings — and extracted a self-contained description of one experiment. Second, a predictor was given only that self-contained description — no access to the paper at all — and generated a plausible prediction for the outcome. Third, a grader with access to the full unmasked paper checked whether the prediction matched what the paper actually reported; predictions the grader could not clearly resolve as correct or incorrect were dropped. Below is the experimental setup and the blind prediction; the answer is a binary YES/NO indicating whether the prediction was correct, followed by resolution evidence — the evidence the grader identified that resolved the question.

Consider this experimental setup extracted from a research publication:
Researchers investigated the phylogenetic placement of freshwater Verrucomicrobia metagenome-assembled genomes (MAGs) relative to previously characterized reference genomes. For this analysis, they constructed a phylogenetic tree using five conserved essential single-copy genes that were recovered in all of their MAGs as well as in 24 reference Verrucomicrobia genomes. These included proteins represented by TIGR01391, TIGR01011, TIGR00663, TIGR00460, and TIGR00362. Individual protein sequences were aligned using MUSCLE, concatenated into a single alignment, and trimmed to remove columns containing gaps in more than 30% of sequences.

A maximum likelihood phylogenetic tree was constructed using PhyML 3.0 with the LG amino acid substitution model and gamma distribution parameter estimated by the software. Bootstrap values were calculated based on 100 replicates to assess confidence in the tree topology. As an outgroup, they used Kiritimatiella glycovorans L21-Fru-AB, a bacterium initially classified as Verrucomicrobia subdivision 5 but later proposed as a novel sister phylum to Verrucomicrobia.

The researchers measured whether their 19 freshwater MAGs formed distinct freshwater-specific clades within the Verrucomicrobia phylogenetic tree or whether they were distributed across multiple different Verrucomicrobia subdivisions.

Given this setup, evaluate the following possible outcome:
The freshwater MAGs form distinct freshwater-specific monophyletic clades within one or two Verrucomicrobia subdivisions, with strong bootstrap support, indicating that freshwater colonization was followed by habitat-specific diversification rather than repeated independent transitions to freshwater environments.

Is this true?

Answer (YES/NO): NO